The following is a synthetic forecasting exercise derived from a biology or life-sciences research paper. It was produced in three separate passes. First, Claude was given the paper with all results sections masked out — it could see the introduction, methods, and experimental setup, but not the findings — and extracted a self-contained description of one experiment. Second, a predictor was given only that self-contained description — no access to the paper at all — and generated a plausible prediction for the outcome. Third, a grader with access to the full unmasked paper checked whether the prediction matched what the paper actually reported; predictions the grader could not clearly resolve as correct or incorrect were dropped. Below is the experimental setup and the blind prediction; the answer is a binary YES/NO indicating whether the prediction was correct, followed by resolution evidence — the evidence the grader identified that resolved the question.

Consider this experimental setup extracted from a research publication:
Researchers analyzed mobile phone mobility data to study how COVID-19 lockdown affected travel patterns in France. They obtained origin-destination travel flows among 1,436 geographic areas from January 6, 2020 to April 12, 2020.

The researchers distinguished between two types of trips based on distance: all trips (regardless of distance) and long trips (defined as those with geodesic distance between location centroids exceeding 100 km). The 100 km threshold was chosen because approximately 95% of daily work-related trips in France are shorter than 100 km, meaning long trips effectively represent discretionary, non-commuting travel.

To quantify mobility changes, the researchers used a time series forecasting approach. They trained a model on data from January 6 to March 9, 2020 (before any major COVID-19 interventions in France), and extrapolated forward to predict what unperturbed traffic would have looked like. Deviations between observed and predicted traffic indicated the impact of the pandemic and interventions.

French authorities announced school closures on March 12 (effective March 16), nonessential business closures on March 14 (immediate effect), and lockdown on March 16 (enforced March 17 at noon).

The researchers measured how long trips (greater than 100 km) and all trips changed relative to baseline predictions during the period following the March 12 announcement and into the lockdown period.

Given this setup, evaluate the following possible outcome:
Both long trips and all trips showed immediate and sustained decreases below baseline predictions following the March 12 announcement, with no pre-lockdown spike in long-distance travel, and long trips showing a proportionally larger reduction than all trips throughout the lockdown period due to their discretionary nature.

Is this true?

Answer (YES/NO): NO